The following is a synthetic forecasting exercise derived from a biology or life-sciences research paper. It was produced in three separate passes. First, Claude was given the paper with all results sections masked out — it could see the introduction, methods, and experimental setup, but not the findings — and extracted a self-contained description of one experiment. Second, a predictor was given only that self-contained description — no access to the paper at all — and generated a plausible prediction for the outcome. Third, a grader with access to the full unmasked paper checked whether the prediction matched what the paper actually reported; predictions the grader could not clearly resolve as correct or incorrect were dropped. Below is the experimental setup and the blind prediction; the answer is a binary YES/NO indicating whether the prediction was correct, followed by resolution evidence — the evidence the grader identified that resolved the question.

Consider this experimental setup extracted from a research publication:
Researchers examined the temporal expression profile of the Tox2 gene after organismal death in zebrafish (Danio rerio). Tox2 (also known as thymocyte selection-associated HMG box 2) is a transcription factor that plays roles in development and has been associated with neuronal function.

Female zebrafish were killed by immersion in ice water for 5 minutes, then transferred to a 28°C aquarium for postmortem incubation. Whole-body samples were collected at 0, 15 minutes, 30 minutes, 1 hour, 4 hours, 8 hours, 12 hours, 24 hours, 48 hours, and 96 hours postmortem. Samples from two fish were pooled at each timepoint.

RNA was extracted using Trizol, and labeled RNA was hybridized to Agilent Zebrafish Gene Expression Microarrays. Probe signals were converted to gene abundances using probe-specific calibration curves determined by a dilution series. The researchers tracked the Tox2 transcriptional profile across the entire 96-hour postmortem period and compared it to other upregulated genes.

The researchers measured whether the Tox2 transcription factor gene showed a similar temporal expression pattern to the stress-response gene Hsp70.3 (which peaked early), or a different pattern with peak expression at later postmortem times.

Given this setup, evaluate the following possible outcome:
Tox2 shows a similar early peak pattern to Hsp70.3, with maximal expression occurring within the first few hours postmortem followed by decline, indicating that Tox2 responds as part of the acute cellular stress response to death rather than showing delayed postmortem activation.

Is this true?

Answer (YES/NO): NO